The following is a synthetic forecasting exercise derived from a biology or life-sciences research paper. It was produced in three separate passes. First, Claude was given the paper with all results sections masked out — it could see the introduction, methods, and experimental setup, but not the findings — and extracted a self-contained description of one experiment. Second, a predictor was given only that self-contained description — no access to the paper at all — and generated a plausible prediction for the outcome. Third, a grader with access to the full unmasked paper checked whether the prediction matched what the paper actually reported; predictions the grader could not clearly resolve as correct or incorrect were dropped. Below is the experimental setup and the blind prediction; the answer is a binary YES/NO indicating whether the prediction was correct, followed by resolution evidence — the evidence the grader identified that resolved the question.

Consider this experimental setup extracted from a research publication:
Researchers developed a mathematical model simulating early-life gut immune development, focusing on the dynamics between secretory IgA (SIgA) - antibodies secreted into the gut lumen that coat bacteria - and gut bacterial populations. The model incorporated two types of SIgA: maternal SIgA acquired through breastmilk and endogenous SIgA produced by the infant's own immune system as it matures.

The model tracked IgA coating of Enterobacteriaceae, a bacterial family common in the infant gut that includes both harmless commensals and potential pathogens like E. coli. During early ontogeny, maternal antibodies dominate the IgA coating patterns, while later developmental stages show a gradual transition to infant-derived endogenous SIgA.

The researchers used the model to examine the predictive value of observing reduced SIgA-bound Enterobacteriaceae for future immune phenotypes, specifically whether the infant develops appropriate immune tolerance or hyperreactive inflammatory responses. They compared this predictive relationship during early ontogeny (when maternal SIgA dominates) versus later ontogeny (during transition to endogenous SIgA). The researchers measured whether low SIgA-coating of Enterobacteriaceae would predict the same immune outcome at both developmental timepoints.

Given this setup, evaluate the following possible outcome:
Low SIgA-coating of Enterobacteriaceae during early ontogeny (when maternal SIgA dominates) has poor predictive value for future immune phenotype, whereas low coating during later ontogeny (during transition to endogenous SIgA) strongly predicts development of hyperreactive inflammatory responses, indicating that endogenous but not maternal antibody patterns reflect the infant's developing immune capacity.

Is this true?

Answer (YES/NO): NO